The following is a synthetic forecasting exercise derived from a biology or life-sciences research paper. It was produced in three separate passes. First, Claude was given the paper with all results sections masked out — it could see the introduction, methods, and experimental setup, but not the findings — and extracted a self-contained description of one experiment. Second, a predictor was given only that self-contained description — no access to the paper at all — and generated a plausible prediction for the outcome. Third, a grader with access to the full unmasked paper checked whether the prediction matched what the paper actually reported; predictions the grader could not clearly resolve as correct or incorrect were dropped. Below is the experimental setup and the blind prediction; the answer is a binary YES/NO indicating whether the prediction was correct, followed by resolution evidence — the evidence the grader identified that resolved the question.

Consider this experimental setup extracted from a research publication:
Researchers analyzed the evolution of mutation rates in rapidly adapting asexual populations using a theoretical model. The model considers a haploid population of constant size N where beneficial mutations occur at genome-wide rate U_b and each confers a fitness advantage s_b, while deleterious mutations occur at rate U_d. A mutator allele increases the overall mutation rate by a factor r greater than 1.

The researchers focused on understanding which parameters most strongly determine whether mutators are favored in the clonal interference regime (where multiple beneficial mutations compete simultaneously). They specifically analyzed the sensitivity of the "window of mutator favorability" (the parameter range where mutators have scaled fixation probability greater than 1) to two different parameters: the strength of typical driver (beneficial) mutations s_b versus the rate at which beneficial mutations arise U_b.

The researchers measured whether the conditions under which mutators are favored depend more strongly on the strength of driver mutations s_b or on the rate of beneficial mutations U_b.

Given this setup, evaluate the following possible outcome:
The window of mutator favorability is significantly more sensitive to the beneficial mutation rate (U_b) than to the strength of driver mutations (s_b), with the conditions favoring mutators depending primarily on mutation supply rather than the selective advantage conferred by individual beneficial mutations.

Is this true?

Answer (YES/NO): NO